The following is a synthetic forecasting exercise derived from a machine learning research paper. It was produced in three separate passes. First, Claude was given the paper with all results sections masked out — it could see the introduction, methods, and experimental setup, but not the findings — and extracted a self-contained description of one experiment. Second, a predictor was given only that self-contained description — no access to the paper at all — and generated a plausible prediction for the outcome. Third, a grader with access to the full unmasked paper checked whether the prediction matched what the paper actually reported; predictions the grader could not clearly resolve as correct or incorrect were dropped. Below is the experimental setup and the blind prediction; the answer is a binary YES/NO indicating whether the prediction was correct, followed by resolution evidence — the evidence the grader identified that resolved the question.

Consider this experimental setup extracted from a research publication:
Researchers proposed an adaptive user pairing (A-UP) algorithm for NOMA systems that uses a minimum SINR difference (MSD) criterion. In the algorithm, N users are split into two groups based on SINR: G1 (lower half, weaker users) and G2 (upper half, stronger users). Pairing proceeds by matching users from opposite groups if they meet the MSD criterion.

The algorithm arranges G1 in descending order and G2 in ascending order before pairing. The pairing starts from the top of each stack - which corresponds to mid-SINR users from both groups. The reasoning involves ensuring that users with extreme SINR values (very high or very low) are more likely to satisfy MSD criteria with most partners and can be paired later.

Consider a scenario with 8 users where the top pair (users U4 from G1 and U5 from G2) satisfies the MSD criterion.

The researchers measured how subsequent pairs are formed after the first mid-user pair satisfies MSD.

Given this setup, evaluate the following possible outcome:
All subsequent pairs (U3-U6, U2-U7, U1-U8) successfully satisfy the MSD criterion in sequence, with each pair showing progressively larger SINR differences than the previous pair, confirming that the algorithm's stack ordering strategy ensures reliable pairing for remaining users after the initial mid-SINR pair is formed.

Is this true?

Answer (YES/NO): YES